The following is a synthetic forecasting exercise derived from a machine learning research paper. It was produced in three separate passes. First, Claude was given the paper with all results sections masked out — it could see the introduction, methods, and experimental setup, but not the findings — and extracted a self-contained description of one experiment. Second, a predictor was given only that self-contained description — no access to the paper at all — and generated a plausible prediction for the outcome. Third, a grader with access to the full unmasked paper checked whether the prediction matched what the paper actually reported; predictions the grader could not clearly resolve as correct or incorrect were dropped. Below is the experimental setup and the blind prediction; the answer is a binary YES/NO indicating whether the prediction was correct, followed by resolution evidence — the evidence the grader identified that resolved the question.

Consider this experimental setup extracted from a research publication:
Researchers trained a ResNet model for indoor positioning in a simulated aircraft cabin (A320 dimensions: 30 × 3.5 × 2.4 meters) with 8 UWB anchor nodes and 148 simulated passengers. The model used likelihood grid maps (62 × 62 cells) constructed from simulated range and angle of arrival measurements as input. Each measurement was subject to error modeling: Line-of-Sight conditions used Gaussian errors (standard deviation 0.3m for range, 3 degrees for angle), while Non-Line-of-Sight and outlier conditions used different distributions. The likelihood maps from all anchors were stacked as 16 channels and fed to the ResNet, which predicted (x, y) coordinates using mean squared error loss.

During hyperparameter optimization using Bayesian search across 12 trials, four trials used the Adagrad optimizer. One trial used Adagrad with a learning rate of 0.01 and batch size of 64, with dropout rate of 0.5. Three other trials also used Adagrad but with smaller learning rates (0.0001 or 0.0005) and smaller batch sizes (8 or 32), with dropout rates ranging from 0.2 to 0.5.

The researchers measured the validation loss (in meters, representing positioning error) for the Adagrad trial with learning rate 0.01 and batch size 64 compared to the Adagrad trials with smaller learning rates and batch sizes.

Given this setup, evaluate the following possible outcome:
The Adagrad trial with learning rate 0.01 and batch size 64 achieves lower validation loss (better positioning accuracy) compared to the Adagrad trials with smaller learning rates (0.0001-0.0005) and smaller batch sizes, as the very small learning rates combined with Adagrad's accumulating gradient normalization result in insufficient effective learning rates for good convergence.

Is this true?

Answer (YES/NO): YES